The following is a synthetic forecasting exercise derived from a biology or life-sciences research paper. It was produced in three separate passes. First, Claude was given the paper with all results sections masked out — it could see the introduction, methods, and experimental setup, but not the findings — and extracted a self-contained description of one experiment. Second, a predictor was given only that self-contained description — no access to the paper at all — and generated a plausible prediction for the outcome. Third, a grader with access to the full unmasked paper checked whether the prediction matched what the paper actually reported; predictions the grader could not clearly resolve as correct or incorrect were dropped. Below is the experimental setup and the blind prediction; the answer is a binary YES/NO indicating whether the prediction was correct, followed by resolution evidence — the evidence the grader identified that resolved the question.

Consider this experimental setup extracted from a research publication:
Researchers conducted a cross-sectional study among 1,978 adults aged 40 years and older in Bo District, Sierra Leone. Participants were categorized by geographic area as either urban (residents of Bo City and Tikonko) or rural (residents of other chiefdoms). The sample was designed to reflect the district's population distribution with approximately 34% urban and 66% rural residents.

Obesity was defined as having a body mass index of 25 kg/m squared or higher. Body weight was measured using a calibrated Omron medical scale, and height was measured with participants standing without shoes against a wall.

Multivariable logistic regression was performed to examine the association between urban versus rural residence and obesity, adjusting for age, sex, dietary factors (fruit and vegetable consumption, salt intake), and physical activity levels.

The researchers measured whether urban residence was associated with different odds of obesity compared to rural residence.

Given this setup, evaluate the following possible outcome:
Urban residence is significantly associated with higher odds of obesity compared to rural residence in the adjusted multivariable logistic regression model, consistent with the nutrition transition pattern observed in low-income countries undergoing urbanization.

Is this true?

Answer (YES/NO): YES